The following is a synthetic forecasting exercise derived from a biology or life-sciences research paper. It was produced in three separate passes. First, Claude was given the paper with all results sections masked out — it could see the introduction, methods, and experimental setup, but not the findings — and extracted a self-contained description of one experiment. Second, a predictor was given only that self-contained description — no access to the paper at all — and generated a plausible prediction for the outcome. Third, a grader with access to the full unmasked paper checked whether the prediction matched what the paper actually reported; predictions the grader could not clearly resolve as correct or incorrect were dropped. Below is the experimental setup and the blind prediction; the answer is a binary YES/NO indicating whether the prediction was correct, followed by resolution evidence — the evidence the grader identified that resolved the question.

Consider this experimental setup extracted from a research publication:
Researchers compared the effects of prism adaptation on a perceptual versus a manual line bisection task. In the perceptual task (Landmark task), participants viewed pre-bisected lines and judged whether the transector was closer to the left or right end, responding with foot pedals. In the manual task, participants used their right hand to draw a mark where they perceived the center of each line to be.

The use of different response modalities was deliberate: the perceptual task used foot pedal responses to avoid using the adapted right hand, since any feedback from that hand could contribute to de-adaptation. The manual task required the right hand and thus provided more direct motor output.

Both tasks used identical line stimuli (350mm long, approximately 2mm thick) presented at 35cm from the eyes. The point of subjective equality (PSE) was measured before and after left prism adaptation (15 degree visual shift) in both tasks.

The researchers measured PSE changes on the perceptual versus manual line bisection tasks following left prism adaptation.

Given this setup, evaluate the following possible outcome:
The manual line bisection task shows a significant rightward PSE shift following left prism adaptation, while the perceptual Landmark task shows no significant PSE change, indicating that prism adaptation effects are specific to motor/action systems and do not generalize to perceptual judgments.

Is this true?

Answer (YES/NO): NO